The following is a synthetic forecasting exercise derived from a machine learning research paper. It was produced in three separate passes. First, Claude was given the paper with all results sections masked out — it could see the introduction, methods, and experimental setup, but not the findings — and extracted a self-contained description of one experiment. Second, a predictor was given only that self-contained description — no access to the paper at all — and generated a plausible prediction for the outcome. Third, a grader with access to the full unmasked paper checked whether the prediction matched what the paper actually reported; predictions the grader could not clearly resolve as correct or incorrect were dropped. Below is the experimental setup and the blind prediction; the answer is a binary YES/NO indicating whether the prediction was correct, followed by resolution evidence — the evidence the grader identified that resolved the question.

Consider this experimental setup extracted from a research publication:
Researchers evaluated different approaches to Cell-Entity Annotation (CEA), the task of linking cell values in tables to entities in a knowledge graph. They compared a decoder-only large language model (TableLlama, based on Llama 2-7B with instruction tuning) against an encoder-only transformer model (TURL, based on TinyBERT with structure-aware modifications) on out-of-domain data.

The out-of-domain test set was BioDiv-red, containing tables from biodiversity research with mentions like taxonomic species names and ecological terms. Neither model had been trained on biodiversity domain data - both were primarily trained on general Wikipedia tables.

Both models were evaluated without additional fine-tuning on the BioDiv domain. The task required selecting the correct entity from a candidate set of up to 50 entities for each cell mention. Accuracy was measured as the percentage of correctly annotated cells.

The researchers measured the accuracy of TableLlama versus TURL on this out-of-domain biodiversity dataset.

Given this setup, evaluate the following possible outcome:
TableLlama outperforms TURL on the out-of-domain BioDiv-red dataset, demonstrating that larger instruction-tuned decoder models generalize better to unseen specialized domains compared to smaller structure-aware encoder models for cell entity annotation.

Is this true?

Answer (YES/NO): YES